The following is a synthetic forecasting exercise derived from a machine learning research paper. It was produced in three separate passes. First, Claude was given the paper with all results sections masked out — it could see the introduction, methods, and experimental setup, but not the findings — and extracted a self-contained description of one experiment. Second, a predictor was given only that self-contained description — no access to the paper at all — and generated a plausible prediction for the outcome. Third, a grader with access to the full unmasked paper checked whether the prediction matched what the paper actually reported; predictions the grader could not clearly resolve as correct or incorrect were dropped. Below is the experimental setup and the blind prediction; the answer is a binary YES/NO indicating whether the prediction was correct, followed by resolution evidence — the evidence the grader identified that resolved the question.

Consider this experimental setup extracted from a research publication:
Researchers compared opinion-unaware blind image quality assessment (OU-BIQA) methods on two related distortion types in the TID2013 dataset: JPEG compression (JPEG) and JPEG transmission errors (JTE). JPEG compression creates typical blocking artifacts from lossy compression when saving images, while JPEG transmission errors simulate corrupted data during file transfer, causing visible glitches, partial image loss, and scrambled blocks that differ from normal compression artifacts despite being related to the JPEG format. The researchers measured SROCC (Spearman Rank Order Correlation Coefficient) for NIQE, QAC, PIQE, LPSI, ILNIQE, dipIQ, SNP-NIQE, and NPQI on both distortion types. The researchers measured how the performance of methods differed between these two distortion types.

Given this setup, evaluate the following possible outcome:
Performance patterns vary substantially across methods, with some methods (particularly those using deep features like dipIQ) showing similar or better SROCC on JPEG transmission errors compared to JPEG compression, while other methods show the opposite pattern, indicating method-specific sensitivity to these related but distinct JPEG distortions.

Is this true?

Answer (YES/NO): NO